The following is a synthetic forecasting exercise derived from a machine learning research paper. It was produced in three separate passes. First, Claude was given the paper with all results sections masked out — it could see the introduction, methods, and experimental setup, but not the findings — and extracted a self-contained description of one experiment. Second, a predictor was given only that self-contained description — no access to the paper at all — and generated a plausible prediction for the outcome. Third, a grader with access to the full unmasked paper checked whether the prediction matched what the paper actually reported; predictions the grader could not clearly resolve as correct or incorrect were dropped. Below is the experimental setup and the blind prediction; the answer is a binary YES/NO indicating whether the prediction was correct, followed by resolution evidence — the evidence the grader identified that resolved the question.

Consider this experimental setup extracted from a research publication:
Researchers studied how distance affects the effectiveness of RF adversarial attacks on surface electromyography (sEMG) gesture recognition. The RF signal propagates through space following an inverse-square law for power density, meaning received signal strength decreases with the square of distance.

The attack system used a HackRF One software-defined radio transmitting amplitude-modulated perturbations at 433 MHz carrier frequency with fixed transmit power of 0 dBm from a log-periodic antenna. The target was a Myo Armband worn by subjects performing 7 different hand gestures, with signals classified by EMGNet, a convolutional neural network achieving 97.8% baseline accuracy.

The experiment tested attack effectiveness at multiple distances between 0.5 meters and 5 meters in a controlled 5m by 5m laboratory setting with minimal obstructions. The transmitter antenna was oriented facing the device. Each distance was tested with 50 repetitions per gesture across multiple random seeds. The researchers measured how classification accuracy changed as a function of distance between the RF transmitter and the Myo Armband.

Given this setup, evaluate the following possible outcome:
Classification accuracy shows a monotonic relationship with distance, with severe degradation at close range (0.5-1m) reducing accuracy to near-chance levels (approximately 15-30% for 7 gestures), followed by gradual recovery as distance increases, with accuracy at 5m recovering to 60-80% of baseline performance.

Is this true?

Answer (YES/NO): NO